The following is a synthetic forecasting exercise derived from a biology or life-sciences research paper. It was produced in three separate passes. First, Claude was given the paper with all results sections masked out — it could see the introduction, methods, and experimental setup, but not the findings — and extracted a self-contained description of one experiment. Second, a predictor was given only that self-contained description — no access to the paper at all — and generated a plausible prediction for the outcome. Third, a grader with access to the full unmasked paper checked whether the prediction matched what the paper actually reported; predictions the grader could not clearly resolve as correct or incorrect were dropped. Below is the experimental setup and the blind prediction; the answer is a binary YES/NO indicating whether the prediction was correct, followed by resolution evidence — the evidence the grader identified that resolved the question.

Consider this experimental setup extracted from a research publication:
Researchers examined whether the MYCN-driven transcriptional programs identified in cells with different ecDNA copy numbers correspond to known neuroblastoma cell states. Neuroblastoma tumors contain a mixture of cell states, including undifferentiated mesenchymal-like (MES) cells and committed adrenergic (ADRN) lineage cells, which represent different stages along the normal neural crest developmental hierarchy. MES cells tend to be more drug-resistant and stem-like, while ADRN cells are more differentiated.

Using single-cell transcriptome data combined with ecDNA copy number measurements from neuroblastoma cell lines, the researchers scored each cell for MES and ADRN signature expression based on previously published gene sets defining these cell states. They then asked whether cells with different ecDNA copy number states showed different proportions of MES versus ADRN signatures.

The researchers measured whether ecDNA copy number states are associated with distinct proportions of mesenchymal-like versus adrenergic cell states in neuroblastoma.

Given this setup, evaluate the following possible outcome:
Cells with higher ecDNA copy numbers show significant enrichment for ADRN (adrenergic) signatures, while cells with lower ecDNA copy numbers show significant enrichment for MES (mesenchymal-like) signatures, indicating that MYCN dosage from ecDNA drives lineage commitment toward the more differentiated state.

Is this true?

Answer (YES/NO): NO